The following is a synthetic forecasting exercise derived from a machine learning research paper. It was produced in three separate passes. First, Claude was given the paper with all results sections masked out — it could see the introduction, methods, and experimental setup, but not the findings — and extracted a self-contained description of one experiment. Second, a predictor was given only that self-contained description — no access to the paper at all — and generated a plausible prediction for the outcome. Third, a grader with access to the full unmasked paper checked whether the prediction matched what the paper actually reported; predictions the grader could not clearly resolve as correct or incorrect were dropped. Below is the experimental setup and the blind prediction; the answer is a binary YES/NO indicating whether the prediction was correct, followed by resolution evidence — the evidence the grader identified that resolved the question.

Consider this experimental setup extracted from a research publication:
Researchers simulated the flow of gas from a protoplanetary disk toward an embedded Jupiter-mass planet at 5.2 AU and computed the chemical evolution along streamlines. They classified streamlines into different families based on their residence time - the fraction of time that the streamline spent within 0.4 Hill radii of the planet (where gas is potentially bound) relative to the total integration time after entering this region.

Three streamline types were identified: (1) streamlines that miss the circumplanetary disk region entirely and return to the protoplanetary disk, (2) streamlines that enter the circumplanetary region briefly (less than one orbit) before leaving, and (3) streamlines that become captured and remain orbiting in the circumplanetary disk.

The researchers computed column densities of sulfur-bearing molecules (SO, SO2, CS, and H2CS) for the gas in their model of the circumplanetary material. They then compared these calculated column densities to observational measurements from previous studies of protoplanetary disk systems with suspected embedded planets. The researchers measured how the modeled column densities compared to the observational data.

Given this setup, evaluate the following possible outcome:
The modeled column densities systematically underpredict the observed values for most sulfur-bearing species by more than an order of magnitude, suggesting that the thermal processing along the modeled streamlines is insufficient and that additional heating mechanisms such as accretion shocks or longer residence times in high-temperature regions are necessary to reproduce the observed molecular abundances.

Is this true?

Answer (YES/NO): NO